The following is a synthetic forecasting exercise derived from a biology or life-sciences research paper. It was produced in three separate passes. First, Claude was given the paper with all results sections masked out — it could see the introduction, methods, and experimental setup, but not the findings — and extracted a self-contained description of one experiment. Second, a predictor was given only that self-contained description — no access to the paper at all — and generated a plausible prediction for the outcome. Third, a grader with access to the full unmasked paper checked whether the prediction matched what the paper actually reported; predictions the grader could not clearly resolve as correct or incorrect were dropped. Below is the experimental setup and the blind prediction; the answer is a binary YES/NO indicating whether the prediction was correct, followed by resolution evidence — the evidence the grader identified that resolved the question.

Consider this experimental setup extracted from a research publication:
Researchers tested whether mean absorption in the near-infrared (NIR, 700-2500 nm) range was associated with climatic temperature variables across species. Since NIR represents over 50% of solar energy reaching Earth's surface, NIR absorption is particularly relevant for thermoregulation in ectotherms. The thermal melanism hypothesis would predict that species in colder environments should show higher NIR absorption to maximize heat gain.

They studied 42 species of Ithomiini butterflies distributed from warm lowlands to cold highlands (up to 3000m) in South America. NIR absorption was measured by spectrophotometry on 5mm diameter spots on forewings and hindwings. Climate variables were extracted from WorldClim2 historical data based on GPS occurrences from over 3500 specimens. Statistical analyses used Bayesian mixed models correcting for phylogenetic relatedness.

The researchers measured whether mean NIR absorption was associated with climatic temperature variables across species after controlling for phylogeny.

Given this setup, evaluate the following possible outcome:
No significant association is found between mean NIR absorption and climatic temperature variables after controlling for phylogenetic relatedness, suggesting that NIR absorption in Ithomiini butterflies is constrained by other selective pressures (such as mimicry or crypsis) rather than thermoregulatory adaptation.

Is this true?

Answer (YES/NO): YES